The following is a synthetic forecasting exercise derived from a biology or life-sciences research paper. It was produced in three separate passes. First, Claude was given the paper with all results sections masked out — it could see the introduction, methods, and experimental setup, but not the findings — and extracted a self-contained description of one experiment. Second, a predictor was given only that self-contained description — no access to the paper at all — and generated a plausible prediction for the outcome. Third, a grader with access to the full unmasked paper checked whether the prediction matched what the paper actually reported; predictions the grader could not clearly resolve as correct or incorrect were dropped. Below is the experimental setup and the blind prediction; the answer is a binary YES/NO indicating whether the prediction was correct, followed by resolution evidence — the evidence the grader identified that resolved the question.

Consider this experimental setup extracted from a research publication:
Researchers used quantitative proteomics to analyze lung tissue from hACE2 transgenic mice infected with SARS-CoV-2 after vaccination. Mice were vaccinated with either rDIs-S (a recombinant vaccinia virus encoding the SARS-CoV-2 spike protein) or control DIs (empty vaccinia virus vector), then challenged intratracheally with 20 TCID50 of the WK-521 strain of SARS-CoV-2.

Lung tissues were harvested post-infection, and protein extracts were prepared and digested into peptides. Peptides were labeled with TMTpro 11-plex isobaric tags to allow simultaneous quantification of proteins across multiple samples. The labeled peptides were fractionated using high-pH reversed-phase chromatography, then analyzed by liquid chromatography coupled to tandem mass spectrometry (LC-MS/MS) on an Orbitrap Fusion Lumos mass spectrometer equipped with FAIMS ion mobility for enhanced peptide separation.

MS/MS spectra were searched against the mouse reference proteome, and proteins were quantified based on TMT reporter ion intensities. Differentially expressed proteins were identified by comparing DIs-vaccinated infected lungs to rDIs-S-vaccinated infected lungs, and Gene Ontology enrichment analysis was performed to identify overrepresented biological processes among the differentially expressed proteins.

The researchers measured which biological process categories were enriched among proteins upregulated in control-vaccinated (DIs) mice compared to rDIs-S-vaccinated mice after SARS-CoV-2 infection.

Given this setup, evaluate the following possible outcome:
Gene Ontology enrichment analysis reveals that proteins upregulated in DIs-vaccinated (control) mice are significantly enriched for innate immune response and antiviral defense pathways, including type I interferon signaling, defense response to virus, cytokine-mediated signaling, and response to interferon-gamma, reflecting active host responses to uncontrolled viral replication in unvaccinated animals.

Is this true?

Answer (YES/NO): NO